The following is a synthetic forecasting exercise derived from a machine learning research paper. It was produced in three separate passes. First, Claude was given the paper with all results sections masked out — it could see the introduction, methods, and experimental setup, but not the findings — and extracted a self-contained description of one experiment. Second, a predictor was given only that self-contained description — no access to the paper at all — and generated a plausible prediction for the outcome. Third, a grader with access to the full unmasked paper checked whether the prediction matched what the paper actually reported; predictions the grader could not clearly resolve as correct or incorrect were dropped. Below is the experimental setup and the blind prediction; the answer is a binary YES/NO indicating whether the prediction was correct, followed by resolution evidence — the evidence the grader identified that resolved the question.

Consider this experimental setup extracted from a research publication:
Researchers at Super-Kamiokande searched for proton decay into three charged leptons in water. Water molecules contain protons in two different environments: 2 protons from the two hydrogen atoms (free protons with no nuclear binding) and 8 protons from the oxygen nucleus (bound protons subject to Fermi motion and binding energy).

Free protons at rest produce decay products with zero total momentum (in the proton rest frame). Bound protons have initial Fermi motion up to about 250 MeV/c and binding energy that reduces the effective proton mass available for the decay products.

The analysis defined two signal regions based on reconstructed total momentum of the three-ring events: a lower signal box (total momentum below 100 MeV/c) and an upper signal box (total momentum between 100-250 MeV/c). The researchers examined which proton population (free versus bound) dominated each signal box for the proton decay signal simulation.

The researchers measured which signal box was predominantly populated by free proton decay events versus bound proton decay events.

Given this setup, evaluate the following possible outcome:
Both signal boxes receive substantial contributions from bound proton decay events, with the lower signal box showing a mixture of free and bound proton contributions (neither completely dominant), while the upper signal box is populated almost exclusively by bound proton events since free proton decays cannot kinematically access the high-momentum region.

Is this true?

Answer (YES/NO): NO